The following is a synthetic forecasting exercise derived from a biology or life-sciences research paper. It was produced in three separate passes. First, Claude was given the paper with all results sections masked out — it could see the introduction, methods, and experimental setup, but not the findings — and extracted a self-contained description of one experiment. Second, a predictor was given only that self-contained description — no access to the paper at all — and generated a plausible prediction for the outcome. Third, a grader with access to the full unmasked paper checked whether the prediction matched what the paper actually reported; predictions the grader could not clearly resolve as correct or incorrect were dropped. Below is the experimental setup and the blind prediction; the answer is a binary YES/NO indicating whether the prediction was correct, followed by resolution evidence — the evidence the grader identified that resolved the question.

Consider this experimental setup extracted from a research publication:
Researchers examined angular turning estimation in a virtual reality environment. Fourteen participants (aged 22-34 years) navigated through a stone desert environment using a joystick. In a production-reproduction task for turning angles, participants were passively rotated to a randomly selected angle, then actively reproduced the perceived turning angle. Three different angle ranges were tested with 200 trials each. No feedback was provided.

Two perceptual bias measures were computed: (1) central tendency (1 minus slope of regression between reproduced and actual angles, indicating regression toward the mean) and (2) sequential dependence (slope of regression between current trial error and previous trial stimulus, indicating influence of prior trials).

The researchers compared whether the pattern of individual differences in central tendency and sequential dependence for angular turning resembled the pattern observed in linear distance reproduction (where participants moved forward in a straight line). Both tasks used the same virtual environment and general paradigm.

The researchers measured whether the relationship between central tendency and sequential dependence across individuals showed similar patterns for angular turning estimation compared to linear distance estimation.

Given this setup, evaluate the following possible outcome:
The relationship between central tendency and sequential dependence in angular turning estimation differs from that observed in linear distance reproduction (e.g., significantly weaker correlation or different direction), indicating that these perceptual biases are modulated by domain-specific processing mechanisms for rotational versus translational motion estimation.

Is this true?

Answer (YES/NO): NO